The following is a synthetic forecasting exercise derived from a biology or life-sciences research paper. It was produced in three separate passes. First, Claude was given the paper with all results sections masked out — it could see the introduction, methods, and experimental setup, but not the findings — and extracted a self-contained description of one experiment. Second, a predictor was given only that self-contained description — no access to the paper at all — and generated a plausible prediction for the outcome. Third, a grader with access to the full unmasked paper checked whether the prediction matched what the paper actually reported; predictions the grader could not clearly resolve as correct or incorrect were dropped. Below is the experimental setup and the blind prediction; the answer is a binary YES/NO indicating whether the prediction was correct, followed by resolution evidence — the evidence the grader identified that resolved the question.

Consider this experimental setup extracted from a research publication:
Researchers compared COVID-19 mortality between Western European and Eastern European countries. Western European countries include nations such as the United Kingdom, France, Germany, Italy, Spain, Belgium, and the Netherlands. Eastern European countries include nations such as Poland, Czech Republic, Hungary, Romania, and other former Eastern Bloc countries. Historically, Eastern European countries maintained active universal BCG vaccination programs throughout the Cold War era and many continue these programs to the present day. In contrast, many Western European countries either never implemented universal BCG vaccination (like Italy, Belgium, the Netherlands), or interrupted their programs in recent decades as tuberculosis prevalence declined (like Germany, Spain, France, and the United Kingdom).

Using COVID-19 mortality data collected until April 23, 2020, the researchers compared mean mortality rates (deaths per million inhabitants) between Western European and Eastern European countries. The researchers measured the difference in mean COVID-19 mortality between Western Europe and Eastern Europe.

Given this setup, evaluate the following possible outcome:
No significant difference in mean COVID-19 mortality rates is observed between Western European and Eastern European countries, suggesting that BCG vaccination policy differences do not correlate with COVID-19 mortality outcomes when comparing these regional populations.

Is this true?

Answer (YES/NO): NO